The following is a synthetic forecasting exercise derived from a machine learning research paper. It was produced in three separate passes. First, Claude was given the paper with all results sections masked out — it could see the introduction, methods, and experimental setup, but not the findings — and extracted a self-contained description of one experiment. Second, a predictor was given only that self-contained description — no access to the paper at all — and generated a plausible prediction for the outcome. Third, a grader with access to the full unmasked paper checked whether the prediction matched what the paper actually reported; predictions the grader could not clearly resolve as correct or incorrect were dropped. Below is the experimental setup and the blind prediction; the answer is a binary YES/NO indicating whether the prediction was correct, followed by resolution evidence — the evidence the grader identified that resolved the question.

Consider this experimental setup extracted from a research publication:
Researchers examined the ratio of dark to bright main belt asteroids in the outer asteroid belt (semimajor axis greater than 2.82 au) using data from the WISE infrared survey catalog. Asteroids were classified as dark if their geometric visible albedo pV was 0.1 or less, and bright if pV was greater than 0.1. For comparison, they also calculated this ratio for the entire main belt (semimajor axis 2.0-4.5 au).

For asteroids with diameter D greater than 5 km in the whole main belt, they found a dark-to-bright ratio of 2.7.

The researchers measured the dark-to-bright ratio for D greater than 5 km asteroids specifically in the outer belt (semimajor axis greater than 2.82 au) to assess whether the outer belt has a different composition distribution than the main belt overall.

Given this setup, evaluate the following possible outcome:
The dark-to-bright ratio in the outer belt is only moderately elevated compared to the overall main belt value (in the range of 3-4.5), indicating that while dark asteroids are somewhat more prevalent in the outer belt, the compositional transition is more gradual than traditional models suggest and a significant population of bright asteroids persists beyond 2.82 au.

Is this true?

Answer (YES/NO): YES